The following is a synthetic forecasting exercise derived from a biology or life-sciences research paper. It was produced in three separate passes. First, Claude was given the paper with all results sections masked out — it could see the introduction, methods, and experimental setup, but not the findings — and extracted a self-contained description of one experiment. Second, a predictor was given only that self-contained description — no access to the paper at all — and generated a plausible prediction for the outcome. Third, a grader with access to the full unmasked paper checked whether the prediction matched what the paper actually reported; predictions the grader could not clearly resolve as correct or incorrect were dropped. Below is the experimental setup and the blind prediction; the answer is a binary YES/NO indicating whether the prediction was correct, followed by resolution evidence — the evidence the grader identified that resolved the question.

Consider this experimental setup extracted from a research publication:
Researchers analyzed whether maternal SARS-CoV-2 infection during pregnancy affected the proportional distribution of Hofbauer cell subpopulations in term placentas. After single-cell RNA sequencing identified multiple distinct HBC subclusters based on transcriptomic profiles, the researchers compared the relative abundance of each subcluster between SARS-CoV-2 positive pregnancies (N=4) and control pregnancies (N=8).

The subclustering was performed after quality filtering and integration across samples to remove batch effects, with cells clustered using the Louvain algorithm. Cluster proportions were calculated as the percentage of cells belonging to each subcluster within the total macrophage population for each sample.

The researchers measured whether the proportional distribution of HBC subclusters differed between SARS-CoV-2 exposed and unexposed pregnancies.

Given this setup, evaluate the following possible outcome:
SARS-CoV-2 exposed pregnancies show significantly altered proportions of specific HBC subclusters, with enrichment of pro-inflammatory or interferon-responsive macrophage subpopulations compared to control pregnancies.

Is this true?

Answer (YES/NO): NO